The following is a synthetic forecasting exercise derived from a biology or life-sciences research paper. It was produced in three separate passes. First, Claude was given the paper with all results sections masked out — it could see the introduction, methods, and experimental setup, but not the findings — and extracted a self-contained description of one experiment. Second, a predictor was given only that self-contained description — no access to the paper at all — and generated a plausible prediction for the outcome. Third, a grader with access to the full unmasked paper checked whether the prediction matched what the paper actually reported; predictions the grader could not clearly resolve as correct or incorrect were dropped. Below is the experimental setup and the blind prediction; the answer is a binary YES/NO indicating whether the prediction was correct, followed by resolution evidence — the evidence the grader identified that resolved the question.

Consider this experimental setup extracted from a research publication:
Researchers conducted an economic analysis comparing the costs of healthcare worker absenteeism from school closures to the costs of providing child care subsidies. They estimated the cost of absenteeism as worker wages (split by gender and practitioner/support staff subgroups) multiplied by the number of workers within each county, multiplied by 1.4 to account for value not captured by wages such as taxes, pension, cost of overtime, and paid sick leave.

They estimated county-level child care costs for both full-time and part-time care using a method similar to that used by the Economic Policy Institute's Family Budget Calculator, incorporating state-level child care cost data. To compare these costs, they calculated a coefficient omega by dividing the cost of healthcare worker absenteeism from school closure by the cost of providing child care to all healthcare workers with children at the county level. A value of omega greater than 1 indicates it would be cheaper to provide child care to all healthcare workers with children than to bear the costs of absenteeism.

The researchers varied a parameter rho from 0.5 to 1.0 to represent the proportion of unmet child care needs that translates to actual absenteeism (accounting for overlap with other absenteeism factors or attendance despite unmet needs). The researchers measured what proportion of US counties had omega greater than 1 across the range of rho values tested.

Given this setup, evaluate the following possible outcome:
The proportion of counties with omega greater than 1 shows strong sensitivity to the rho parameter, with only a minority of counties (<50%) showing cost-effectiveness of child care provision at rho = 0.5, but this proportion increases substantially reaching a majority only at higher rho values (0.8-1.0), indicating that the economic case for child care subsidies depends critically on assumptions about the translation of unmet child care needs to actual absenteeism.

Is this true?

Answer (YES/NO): NO